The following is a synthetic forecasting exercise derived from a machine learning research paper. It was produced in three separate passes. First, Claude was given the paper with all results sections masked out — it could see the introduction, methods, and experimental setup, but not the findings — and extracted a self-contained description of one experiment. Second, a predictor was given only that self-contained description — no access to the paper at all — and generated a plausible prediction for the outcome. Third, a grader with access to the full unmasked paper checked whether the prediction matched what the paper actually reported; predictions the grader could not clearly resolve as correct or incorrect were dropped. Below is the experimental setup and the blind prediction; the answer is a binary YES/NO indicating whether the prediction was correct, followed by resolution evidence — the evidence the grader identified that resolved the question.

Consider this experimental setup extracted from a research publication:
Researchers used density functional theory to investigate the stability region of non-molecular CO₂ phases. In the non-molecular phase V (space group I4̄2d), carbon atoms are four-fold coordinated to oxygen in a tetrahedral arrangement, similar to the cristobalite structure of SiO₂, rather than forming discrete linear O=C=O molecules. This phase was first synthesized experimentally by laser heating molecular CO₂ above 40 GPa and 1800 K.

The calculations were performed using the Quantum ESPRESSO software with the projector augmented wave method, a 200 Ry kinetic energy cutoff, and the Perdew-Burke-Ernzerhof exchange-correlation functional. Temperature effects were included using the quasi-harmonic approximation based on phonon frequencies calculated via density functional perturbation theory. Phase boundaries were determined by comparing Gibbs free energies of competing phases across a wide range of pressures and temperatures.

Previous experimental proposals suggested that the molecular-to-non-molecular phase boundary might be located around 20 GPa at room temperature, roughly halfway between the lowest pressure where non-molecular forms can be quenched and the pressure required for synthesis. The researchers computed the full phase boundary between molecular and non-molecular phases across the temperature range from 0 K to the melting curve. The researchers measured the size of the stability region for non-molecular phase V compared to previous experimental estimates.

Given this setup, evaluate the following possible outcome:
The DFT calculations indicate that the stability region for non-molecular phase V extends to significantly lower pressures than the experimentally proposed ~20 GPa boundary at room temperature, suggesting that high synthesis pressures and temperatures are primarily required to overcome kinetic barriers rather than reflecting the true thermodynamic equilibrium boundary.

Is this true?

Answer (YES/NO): NO